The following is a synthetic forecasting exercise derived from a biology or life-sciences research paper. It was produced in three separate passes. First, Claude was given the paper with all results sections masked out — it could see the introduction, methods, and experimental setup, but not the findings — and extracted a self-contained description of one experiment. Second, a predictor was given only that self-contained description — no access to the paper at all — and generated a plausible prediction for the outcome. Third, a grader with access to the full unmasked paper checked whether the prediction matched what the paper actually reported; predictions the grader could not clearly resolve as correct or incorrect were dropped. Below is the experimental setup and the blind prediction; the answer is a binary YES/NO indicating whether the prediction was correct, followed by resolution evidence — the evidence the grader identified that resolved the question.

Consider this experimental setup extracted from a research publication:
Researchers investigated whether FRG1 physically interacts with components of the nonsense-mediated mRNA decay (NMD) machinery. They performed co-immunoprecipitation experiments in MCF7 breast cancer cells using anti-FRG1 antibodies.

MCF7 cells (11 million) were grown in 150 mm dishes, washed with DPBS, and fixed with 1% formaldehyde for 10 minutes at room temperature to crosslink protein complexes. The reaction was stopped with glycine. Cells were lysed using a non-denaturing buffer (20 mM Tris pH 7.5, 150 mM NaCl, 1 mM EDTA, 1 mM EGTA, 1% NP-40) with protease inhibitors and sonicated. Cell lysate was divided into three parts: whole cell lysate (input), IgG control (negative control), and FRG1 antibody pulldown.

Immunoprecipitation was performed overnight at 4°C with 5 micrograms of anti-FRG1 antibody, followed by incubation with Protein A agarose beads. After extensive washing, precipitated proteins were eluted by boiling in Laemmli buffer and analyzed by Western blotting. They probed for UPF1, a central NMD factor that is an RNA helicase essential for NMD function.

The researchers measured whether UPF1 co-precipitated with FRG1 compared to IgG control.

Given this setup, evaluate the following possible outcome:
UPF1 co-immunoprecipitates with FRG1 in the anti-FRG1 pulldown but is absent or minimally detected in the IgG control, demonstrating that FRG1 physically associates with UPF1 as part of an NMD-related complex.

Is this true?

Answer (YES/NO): YES